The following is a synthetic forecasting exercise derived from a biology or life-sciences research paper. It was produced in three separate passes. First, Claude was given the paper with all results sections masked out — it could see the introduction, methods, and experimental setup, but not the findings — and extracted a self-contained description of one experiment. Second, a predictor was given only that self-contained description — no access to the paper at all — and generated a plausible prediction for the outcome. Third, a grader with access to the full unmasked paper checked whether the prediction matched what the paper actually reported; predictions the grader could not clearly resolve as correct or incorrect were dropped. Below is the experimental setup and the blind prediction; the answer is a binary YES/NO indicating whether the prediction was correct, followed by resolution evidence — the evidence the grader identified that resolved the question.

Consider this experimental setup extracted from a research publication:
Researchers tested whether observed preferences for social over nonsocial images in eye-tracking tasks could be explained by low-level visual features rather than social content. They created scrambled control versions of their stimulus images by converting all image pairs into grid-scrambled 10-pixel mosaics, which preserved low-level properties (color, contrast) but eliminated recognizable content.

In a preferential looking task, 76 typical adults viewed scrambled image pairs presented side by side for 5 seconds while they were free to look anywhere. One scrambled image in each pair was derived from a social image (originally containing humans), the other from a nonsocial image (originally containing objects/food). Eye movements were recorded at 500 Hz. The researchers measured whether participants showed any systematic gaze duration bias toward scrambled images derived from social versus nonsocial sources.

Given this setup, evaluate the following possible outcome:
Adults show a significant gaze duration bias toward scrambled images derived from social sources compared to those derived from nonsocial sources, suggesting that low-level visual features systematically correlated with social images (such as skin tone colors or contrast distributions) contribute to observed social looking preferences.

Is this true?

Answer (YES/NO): YES